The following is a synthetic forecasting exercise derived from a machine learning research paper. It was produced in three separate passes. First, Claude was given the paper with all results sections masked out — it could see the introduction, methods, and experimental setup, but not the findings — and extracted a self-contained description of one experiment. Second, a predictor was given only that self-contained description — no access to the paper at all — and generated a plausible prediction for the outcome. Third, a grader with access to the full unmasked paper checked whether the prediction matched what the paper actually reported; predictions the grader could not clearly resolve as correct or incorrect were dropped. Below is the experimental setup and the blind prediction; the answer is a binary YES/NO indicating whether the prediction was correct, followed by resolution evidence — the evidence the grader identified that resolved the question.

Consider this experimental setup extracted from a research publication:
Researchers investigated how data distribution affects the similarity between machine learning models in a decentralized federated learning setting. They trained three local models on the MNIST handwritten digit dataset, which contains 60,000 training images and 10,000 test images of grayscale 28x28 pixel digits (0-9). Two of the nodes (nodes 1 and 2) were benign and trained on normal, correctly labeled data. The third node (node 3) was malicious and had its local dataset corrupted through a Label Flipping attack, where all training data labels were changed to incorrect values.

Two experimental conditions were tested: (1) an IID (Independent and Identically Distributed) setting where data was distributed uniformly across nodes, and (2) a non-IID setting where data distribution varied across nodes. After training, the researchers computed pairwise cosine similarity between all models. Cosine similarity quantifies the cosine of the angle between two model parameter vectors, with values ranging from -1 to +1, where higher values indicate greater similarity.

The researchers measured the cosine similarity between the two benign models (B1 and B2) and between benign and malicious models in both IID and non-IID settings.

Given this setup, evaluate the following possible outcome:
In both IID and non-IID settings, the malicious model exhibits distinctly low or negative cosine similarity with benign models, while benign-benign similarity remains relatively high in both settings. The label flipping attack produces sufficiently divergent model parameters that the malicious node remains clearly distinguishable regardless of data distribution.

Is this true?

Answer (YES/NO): NO